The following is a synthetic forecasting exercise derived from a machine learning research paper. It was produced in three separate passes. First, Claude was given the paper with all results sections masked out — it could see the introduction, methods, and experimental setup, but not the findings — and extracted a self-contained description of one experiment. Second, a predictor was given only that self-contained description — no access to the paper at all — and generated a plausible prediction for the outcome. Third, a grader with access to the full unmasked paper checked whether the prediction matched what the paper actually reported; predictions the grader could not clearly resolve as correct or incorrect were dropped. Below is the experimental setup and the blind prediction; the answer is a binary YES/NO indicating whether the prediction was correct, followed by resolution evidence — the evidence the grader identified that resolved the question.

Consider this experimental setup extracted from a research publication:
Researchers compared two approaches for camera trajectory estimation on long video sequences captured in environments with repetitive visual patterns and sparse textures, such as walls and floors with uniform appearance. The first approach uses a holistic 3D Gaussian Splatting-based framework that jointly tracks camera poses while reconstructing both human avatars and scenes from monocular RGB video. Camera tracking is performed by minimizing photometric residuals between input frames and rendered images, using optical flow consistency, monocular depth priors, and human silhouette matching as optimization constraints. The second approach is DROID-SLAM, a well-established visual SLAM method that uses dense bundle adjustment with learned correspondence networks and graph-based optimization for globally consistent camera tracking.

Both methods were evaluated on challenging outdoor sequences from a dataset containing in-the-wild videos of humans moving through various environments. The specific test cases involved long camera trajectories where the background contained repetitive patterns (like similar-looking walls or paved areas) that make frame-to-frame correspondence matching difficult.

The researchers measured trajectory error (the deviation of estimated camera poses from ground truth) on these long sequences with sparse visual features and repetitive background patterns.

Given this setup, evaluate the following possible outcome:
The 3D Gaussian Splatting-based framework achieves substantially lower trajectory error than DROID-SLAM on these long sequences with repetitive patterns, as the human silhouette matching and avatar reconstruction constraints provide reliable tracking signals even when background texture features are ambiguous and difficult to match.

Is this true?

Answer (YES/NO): NO